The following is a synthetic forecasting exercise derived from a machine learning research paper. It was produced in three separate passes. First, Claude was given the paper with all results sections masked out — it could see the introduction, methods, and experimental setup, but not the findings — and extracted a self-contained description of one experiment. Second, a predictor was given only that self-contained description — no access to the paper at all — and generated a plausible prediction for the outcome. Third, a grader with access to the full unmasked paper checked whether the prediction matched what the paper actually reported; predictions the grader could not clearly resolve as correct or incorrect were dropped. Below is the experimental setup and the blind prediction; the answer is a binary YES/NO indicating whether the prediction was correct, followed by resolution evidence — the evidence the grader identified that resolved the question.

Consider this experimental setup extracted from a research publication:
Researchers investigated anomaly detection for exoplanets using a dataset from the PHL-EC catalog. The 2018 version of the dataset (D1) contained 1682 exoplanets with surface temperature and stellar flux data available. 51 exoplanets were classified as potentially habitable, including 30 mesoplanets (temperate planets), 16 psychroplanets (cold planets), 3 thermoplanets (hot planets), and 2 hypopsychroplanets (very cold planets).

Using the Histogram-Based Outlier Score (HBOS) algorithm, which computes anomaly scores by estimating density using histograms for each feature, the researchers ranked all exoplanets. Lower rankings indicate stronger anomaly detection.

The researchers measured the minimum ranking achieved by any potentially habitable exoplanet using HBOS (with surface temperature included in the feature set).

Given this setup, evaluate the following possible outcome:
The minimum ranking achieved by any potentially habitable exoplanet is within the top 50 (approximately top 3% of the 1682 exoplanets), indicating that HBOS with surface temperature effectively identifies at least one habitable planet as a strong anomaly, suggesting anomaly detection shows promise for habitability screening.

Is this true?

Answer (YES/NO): YES